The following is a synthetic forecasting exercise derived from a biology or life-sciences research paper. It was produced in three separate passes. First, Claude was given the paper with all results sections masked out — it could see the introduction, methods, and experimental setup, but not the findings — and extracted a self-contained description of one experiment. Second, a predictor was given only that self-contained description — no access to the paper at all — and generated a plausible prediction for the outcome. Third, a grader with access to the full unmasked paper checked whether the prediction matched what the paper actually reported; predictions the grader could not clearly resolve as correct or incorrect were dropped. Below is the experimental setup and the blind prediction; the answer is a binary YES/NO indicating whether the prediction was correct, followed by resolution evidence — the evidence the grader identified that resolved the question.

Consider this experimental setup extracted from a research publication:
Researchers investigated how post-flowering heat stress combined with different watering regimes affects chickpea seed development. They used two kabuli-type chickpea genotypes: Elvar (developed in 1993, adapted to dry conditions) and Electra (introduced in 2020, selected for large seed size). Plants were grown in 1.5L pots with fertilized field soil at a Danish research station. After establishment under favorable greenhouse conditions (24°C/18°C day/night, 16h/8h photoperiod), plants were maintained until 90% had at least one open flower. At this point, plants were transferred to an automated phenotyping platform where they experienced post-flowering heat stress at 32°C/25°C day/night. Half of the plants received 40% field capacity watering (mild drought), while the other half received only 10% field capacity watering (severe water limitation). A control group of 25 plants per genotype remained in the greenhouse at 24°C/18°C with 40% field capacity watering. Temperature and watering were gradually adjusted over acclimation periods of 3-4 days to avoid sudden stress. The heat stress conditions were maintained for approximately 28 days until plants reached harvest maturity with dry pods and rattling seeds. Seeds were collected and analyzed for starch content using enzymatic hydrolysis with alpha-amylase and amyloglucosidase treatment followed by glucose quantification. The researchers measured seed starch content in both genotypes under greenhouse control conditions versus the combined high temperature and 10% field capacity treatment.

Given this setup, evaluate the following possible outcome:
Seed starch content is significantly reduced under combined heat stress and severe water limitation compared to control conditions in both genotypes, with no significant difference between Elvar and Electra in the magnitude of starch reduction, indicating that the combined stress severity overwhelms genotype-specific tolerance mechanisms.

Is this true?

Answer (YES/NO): NO